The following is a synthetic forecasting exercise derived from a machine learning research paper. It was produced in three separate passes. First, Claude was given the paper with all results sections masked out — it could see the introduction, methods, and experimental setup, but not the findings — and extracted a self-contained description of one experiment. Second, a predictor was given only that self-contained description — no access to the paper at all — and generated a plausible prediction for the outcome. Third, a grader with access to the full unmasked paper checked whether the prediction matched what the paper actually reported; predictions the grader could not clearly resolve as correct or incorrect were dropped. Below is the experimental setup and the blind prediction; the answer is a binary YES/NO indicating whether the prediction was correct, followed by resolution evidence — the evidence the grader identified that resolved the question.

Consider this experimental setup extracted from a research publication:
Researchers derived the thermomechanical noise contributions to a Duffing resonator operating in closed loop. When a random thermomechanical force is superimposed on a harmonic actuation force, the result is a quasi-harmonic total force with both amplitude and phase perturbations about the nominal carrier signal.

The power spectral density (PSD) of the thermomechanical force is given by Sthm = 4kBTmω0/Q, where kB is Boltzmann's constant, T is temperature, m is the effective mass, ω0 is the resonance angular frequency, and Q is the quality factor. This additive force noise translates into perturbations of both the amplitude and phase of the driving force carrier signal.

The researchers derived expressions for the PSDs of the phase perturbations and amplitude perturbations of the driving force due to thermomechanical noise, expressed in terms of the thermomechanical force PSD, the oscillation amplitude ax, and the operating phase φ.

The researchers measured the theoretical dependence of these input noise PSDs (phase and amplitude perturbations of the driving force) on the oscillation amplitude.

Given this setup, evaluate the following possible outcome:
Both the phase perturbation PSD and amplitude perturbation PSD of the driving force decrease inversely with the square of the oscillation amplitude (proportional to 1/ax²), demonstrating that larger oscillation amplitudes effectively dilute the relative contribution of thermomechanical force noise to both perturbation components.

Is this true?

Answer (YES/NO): NO